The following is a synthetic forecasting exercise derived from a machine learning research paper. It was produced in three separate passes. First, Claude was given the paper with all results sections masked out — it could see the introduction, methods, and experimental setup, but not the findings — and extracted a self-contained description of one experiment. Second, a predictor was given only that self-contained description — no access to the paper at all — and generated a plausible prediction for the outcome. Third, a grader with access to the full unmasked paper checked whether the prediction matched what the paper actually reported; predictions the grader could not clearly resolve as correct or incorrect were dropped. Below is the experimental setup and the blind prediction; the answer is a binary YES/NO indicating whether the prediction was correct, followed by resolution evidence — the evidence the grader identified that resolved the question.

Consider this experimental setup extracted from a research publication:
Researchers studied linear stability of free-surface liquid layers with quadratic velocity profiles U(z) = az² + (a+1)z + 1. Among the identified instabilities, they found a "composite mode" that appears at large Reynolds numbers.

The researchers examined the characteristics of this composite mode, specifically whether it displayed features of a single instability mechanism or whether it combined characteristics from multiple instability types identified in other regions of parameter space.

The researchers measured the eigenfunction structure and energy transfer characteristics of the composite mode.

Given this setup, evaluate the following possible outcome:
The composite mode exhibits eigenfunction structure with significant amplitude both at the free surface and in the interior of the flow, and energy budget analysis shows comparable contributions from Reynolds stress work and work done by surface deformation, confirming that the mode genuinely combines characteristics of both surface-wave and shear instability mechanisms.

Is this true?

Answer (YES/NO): NO